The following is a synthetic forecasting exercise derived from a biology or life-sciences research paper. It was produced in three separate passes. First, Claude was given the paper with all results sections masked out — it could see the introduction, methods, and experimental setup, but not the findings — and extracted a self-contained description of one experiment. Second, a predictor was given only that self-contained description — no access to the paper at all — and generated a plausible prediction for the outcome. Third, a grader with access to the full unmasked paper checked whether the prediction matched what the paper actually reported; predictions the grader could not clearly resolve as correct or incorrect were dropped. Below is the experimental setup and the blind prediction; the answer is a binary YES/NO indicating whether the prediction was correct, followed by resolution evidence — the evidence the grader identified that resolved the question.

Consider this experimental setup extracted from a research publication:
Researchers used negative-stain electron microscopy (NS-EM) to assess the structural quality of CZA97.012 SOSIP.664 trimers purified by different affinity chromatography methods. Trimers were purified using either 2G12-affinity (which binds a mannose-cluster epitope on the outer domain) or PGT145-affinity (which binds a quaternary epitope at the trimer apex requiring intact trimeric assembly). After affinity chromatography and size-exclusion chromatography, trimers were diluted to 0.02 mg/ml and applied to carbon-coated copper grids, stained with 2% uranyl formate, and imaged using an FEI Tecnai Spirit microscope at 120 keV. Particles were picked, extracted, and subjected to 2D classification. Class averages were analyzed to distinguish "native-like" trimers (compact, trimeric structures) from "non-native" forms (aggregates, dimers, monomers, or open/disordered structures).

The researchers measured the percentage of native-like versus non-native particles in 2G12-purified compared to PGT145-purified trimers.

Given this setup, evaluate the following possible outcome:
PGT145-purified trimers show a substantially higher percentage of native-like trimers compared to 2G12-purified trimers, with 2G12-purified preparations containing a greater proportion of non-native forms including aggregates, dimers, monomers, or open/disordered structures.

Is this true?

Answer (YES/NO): NO